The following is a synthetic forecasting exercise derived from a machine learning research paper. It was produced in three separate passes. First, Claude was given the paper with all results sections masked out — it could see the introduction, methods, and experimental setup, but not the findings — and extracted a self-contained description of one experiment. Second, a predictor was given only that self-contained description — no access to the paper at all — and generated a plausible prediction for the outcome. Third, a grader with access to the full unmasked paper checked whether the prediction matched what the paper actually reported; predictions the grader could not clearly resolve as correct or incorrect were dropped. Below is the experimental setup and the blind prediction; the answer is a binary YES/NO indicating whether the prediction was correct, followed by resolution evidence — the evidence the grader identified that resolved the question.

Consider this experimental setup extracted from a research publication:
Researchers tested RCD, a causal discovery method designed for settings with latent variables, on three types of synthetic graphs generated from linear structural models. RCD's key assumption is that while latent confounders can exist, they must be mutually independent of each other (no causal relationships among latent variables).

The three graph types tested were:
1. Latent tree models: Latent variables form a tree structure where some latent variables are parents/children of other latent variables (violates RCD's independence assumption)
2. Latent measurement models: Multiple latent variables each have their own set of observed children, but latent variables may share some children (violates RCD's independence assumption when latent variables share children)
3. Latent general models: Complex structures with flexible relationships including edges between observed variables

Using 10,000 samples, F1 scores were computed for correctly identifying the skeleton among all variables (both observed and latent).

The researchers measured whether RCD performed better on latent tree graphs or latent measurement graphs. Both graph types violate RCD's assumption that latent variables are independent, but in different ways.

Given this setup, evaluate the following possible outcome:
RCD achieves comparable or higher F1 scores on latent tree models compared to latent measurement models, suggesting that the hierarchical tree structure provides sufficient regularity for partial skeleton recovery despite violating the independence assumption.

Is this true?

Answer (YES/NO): NO